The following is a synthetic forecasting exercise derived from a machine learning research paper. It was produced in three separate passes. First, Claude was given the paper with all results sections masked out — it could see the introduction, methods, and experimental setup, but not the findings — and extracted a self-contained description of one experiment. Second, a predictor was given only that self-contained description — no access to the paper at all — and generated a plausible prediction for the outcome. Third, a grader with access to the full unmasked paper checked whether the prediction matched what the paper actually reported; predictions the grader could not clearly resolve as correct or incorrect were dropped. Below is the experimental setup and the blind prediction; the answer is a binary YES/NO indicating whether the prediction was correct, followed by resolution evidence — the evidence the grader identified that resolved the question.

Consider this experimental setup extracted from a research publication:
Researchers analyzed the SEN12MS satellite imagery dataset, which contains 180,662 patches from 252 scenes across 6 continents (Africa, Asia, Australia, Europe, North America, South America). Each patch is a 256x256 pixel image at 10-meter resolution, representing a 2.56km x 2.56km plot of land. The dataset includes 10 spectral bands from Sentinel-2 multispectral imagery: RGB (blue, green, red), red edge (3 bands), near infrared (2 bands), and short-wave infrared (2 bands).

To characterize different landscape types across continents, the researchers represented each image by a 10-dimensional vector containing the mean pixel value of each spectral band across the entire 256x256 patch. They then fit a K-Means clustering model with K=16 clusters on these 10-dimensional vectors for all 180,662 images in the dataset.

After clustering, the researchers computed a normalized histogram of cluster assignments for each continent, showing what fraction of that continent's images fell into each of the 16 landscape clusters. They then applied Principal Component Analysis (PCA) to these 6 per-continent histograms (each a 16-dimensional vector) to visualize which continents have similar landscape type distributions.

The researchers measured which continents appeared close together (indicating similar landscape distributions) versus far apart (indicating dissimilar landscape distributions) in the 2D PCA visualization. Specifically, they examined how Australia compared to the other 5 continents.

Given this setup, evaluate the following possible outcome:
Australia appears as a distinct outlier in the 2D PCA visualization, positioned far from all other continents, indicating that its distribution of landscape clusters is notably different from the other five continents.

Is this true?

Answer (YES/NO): YES